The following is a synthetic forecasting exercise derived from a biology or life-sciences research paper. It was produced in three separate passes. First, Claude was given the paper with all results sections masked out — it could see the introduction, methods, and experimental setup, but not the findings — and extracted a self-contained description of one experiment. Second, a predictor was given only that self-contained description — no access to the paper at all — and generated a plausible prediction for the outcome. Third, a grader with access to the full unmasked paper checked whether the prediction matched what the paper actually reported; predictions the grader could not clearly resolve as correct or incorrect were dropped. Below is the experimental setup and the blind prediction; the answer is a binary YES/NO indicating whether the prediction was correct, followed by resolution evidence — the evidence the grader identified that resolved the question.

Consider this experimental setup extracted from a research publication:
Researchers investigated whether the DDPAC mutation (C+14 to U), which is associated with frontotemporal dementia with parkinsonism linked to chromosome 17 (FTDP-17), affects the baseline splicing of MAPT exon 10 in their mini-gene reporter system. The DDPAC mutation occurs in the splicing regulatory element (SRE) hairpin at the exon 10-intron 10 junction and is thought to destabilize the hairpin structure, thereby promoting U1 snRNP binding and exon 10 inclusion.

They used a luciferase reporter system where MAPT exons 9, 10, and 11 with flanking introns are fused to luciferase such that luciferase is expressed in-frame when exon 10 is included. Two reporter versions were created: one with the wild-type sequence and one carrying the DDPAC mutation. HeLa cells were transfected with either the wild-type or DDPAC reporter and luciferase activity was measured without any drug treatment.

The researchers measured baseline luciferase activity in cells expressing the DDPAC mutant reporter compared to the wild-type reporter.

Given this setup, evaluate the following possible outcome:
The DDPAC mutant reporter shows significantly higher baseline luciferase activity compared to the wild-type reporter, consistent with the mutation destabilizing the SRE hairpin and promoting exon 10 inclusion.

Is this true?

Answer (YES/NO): YES